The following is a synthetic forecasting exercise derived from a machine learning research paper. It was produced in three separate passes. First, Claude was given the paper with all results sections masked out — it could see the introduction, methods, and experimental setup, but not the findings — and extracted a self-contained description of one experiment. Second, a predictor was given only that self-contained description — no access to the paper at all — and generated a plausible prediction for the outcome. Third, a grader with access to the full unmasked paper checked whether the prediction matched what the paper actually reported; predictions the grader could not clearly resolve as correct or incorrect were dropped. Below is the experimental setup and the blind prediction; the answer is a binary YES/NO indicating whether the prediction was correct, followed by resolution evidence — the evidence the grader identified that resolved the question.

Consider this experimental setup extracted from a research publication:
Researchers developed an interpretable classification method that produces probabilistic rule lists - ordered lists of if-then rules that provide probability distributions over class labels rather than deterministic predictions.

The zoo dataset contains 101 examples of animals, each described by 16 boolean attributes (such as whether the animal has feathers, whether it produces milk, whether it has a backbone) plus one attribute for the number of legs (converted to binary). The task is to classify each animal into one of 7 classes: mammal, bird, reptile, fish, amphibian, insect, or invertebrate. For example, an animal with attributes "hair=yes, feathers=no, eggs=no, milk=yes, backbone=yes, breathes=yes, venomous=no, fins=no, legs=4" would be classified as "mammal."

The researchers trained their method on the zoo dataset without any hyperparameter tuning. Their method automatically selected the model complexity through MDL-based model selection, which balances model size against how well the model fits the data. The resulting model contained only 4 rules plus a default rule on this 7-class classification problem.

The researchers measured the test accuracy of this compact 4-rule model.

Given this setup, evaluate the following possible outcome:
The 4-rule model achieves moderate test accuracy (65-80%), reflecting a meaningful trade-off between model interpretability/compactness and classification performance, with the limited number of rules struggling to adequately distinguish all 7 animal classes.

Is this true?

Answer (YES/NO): NO